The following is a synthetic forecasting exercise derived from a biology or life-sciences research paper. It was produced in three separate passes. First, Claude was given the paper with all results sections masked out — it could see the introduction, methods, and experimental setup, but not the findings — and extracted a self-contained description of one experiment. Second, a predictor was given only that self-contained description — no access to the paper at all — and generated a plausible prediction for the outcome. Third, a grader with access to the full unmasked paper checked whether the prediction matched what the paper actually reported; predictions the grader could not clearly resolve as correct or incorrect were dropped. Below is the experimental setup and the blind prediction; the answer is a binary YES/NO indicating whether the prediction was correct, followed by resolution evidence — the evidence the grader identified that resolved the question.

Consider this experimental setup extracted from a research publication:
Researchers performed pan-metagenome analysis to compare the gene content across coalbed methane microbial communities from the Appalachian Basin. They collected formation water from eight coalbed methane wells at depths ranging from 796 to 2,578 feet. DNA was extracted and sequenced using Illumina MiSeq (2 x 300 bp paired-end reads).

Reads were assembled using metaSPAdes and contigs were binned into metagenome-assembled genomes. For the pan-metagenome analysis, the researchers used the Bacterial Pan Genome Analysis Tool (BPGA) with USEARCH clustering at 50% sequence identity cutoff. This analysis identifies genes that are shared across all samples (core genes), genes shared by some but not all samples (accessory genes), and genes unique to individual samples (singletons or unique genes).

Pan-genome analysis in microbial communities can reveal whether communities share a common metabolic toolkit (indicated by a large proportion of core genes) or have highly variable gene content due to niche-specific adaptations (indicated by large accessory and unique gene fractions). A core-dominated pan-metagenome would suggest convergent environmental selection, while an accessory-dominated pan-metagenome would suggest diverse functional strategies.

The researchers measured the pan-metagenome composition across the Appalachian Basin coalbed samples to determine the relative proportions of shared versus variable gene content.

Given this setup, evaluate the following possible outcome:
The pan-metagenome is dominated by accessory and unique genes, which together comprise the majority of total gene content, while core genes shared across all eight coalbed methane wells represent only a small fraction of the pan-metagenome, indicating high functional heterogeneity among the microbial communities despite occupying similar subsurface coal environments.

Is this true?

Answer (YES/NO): YES